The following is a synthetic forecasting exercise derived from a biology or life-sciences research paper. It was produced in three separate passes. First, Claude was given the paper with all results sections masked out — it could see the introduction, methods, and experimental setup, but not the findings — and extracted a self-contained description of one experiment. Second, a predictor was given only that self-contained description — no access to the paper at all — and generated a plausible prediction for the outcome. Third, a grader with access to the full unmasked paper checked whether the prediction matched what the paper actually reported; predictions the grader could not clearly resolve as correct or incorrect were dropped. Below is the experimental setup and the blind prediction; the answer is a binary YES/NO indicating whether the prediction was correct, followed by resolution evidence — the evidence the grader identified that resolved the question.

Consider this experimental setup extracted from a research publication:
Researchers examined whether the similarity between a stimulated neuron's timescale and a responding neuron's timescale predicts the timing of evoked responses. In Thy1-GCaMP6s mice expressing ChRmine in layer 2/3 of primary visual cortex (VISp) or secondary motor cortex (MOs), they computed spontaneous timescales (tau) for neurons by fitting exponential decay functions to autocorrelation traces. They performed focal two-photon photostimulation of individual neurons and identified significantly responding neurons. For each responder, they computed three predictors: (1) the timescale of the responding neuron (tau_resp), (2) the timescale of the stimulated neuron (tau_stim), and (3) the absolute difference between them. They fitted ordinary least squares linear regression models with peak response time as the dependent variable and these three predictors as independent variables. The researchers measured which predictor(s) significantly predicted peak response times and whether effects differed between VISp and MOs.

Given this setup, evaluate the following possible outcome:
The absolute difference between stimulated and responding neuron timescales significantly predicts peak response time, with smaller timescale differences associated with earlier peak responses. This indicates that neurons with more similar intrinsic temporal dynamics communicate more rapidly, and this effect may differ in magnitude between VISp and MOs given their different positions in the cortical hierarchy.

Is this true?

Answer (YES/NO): YES